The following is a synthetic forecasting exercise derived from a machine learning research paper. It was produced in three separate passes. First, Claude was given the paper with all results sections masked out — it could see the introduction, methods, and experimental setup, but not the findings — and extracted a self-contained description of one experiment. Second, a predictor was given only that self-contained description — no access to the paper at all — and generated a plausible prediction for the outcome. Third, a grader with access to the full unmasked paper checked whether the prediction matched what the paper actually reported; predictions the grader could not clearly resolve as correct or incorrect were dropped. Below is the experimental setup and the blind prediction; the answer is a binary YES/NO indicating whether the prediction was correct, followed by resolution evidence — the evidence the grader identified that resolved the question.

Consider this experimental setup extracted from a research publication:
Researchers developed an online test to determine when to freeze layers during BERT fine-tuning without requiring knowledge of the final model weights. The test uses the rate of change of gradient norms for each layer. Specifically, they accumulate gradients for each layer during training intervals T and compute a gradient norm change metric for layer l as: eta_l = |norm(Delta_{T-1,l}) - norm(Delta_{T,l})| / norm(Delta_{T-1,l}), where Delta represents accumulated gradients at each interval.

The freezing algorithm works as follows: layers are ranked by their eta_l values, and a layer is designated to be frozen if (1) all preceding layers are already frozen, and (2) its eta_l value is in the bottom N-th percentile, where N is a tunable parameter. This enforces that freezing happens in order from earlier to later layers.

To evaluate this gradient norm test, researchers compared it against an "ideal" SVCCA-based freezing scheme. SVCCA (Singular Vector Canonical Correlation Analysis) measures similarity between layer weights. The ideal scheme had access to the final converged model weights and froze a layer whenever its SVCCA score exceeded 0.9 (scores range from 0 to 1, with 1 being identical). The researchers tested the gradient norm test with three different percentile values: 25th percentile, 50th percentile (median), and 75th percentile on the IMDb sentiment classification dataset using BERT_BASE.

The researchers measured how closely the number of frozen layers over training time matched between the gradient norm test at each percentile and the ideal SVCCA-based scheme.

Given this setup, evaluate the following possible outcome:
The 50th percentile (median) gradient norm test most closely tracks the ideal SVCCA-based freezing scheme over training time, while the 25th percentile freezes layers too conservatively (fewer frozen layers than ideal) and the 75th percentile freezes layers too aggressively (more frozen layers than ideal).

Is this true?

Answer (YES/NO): YES